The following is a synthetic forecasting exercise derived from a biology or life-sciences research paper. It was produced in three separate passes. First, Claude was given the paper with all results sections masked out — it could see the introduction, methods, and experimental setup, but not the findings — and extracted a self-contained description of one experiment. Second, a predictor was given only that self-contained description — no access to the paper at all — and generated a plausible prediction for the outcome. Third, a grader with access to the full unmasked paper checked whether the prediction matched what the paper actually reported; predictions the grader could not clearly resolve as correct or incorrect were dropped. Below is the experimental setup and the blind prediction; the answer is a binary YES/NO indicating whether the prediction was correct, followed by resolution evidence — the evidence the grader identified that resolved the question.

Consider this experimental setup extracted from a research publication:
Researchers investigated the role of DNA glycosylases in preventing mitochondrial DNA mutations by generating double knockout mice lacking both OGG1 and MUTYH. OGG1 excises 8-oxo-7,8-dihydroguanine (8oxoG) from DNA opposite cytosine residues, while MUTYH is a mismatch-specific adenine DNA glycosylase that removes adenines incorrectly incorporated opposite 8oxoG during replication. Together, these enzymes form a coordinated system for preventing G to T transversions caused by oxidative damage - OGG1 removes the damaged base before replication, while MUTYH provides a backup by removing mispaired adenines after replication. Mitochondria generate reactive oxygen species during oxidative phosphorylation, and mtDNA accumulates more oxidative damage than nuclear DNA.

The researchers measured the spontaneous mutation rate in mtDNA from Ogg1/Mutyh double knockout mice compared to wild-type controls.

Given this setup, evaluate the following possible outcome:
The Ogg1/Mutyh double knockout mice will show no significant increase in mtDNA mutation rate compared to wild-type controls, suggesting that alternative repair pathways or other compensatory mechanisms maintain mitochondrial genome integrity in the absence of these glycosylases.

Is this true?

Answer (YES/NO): YES